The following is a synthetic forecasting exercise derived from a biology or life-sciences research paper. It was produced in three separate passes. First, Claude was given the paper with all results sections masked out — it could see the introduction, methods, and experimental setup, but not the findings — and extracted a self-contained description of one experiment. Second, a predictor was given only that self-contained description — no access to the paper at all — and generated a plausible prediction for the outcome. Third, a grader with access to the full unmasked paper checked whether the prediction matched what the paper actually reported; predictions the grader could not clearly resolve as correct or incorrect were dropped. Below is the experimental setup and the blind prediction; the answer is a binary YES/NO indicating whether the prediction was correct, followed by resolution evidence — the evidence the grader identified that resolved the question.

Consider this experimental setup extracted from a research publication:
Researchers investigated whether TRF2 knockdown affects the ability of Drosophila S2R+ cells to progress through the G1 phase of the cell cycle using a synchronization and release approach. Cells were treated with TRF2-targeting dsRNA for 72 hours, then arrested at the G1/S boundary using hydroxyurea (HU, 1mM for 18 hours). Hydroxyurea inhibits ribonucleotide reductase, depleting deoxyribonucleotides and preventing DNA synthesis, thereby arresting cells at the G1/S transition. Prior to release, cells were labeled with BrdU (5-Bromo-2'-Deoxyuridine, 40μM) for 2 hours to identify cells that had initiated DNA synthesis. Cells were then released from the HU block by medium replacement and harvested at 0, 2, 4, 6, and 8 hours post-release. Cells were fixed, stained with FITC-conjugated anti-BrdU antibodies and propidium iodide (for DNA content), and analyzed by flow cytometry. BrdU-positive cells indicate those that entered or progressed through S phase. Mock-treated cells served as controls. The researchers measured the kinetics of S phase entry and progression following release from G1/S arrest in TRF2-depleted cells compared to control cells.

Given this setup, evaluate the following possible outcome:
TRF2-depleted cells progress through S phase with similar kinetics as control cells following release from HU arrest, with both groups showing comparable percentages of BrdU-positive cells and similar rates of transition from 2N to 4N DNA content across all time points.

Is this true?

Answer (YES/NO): NO